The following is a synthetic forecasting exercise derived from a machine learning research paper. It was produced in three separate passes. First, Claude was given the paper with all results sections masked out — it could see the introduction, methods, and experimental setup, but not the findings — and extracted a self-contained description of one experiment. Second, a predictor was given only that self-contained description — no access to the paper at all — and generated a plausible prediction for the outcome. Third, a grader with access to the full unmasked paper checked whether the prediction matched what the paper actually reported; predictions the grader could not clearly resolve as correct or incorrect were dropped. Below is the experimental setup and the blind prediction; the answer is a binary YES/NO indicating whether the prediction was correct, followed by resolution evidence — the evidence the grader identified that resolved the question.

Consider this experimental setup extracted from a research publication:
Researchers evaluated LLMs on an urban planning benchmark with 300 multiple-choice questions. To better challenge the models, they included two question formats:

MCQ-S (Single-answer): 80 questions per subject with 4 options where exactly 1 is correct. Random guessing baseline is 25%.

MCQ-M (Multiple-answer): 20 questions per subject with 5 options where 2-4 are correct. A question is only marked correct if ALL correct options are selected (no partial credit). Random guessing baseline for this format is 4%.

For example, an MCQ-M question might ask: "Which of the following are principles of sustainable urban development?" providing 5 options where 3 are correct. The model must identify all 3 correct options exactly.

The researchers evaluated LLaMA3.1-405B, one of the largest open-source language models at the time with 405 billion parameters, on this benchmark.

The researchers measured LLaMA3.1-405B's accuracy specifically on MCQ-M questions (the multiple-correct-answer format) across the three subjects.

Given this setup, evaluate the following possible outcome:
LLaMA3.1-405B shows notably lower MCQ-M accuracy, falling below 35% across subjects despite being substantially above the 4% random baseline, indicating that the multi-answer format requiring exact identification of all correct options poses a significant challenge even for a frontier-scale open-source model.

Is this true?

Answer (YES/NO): NO